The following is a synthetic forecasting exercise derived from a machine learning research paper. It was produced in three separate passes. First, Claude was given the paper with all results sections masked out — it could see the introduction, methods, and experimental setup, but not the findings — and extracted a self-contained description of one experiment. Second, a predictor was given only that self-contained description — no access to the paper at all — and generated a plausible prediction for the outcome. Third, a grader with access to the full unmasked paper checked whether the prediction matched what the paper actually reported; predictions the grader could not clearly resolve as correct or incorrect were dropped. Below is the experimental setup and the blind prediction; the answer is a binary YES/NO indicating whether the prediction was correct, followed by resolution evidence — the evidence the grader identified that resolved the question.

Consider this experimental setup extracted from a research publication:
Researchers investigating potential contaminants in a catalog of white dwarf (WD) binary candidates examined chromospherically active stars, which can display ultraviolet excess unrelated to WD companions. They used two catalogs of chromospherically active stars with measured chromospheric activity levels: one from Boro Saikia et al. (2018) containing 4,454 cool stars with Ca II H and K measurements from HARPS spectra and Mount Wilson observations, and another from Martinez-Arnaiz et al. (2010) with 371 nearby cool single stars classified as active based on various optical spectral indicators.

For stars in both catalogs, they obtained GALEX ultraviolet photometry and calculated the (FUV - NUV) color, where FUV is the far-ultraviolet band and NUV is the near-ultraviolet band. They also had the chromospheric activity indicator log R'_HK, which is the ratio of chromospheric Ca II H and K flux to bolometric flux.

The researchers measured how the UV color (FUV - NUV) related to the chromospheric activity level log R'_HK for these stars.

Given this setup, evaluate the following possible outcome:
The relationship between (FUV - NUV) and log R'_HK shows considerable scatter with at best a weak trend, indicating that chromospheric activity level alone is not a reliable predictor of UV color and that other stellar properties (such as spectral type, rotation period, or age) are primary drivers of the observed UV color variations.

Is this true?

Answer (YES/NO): NO